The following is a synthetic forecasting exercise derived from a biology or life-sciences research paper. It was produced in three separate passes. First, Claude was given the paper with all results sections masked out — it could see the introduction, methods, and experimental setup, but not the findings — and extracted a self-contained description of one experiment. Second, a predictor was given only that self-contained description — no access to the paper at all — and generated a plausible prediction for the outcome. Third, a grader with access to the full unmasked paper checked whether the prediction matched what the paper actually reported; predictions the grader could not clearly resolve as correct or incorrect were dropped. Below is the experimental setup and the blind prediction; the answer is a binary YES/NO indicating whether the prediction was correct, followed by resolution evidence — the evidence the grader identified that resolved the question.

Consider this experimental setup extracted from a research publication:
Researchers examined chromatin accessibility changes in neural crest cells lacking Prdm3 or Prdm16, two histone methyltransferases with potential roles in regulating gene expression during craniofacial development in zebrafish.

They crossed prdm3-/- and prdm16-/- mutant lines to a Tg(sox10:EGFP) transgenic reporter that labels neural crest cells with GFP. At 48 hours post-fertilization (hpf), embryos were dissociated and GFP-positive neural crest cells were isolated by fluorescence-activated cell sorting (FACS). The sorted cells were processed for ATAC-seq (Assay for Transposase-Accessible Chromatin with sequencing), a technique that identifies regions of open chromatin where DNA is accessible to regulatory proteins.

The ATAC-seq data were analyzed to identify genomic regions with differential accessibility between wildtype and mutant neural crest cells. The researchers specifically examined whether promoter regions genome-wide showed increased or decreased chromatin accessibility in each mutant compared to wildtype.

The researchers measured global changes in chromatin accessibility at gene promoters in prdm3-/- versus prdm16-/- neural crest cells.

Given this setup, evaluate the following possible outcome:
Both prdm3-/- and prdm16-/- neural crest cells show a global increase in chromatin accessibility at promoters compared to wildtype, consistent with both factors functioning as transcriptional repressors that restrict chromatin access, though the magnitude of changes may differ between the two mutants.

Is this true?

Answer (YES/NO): NO